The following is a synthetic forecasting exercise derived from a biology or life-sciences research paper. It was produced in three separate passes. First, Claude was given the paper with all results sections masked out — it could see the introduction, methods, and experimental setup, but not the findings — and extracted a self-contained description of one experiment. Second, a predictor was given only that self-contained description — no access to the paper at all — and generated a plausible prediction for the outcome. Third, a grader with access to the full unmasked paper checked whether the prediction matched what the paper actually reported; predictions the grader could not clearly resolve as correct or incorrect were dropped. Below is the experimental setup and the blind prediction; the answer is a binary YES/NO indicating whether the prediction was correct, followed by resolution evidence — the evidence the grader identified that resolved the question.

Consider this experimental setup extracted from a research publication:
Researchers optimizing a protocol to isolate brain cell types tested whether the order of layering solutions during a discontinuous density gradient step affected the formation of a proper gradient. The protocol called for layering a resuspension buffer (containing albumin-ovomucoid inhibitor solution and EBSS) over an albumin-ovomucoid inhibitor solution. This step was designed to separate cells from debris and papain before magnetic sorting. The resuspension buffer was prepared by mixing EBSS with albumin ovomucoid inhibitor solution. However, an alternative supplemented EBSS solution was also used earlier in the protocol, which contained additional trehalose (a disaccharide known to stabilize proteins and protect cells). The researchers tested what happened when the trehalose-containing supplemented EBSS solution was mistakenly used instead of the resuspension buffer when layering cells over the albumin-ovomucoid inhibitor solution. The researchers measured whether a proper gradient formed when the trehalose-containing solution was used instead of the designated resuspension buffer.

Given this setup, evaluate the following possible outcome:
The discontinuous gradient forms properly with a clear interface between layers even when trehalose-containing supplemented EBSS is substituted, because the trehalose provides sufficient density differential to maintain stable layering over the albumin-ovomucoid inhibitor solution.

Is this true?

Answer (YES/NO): NO